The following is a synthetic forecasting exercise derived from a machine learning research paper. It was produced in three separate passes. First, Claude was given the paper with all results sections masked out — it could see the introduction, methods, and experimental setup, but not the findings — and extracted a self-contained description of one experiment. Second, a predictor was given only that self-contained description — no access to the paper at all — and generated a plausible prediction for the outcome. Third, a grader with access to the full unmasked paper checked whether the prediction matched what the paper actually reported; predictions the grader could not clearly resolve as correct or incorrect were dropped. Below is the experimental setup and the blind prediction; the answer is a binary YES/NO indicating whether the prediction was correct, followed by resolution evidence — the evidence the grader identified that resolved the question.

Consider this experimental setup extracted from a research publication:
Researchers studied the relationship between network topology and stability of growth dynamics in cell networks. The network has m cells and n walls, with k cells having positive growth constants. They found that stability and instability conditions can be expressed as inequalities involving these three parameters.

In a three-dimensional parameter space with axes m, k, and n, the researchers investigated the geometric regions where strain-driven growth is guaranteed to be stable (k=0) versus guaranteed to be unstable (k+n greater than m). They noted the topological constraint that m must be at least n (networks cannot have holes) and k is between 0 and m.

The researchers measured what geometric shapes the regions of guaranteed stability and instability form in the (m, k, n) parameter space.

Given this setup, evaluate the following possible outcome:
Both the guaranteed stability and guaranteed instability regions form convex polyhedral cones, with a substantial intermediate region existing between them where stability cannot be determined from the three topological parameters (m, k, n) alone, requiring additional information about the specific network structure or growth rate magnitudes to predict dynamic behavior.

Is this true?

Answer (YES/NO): NO